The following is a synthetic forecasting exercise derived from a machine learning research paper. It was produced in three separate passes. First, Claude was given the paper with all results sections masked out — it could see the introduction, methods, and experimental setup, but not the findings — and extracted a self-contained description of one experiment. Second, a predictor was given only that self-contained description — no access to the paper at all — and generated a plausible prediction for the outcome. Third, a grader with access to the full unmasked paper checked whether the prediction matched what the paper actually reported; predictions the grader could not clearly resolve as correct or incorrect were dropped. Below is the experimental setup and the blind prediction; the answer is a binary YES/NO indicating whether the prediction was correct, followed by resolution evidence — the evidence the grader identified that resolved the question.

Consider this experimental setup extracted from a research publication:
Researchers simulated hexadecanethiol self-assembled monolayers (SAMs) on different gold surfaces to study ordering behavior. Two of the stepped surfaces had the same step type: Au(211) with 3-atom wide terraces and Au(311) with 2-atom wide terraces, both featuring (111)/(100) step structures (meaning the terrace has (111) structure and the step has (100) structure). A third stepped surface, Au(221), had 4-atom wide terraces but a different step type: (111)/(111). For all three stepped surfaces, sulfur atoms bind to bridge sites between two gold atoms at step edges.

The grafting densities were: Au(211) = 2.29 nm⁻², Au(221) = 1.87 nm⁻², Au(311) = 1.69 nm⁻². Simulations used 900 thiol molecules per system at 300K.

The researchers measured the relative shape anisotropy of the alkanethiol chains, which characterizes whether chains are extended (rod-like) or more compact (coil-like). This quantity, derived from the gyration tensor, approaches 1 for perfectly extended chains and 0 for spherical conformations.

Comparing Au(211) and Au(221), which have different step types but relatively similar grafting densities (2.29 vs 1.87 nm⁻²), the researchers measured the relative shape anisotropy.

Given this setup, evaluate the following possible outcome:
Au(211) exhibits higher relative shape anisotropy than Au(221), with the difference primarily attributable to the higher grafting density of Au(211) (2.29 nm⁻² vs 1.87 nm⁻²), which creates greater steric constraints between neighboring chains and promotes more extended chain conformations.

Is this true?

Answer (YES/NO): NO